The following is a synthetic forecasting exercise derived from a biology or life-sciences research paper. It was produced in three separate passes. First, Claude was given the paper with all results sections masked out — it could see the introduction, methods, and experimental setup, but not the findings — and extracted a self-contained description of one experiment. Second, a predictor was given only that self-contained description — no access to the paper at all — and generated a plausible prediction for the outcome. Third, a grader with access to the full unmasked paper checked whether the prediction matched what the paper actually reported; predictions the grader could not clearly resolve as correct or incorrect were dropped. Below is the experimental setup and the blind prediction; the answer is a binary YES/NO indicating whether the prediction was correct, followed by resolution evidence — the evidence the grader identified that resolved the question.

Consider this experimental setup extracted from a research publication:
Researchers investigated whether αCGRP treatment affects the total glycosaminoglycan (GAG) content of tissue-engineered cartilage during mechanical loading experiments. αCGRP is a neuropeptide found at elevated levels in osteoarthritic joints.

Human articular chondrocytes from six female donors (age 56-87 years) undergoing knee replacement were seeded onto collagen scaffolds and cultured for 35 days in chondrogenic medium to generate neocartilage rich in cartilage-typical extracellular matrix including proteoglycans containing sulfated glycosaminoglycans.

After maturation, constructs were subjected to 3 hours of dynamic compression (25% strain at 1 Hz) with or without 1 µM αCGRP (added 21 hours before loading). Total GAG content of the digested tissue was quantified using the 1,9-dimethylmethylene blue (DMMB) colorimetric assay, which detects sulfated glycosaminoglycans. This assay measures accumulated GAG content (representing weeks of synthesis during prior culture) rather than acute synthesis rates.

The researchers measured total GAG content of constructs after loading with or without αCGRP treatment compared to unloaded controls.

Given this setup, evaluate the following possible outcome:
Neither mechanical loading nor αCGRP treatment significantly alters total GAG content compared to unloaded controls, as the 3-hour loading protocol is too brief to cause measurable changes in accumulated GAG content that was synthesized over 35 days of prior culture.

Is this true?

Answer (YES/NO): YES